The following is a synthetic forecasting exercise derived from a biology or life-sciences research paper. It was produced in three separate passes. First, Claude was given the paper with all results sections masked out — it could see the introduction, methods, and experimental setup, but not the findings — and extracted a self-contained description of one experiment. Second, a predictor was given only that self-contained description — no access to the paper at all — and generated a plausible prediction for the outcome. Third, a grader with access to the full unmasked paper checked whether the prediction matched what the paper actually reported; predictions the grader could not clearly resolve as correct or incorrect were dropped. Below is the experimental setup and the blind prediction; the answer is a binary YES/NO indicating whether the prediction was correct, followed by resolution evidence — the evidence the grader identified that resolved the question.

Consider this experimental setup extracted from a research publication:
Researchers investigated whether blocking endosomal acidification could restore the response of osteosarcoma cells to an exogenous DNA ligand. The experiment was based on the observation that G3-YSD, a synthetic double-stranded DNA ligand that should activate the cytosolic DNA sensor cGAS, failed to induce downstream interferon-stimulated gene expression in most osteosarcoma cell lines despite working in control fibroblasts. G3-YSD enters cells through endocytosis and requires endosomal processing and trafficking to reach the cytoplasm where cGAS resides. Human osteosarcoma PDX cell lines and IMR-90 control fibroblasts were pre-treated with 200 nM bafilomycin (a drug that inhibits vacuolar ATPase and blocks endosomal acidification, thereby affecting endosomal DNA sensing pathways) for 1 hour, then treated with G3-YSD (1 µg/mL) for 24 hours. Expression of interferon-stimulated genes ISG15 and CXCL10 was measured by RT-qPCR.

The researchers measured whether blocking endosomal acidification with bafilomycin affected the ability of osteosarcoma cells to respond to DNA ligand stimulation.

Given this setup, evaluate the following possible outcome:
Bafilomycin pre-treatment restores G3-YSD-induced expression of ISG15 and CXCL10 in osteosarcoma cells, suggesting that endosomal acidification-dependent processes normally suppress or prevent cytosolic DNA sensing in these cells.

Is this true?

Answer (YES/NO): NO